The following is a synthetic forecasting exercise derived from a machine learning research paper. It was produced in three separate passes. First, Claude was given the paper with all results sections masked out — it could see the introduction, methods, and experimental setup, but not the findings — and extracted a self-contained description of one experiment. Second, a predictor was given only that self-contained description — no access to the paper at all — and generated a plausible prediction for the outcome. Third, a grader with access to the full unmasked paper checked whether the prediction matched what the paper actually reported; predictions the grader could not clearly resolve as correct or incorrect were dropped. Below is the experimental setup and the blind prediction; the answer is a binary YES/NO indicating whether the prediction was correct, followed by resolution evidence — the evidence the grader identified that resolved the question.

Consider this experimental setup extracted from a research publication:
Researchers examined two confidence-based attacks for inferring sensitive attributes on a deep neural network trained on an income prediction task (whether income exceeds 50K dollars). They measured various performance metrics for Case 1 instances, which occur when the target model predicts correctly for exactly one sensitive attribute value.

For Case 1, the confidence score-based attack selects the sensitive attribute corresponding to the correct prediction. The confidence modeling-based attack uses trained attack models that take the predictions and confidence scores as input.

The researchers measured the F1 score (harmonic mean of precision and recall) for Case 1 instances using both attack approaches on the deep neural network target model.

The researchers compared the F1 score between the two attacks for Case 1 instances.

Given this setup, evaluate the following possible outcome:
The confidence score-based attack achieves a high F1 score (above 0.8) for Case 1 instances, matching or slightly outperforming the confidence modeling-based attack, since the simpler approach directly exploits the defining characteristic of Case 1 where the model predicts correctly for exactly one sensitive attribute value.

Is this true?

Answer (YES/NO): NO